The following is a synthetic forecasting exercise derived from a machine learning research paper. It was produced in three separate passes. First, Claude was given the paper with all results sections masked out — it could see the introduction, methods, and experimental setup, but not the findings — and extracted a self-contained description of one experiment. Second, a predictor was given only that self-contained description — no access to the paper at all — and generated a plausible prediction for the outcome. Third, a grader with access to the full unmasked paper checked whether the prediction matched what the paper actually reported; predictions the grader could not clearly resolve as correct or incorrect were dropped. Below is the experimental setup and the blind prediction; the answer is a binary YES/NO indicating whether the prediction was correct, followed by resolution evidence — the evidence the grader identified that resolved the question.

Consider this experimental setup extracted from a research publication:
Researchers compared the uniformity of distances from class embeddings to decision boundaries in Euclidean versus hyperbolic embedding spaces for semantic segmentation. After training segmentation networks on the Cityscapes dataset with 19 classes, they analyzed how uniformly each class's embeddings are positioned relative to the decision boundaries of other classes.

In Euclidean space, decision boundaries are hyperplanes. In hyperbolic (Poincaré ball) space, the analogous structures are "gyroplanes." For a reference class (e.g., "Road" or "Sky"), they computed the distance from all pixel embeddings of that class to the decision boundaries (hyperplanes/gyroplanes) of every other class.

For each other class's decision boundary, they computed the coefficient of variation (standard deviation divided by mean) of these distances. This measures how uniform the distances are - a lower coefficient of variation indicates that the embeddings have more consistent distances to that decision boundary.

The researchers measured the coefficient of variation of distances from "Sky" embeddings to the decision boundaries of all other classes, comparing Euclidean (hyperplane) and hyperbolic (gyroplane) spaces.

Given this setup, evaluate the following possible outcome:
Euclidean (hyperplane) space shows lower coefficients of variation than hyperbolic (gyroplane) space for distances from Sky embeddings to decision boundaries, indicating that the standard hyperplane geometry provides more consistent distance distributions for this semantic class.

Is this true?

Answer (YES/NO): NO